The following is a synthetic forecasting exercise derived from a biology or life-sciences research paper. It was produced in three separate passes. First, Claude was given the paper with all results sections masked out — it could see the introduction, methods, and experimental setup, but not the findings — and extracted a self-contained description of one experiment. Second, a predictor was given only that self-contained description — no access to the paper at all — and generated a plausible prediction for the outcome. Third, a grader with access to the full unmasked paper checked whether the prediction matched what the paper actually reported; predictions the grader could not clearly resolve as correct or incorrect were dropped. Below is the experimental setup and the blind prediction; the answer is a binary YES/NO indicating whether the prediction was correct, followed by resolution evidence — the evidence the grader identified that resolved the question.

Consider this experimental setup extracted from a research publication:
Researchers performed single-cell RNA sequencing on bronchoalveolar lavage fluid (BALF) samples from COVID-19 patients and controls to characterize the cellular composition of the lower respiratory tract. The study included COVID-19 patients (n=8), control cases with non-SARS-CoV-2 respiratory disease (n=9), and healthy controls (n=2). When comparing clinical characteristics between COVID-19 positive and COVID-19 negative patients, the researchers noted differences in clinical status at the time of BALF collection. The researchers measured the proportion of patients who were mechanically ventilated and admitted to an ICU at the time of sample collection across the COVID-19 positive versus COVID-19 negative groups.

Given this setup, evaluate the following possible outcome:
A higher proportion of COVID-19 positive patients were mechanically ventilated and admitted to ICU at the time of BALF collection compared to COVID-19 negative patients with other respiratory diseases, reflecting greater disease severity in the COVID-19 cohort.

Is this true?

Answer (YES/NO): YES